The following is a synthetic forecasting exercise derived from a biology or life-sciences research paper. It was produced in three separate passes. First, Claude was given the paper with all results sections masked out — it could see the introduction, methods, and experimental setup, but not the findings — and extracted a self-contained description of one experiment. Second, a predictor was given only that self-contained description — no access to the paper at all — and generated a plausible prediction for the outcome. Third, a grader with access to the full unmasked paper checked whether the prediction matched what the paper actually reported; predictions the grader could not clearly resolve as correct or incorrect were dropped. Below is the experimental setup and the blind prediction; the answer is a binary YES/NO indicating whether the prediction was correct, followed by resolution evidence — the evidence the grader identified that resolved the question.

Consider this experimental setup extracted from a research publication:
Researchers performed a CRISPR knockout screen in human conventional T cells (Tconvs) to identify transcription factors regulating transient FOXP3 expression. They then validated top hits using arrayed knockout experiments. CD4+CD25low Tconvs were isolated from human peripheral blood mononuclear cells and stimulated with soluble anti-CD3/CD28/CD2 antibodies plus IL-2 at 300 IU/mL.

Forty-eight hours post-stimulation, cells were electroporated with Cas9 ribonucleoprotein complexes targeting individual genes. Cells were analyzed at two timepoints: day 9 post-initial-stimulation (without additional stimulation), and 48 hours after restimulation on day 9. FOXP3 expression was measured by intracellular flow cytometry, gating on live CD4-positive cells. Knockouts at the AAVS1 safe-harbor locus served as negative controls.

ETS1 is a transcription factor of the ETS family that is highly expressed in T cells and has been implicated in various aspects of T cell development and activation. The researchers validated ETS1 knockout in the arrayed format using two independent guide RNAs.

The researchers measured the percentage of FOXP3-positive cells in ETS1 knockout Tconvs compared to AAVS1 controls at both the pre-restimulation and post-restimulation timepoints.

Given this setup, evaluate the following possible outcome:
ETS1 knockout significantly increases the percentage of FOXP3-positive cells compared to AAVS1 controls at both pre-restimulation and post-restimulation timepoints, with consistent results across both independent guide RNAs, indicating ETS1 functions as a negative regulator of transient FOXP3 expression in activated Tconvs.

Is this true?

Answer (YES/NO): YES